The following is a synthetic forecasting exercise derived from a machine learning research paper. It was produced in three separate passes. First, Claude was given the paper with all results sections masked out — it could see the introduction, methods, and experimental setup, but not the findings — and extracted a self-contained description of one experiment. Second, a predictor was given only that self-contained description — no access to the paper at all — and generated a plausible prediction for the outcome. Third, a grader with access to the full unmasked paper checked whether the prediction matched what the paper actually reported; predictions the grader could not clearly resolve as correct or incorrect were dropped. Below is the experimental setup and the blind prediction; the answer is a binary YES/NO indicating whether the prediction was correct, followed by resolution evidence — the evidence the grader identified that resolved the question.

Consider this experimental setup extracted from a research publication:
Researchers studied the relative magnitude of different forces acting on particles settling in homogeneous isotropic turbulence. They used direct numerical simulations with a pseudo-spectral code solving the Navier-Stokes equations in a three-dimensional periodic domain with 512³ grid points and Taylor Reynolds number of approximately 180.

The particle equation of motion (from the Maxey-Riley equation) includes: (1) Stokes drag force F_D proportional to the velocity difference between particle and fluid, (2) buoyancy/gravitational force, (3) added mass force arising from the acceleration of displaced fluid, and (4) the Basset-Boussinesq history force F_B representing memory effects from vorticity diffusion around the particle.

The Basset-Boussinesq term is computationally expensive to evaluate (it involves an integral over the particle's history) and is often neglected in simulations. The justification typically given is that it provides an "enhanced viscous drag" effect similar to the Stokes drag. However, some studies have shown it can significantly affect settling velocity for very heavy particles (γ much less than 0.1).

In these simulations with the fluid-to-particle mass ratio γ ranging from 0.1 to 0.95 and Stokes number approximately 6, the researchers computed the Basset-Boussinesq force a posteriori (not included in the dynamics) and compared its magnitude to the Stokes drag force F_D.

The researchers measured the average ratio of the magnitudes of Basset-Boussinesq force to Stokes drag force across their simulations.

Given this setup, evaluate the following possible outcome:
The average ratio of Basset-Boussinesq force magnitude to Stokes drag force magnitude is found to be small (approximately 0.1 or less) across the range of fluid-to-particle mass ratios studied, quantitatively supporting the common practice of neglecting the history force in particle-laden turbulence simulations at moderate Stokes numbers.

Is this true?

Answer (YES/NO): NO